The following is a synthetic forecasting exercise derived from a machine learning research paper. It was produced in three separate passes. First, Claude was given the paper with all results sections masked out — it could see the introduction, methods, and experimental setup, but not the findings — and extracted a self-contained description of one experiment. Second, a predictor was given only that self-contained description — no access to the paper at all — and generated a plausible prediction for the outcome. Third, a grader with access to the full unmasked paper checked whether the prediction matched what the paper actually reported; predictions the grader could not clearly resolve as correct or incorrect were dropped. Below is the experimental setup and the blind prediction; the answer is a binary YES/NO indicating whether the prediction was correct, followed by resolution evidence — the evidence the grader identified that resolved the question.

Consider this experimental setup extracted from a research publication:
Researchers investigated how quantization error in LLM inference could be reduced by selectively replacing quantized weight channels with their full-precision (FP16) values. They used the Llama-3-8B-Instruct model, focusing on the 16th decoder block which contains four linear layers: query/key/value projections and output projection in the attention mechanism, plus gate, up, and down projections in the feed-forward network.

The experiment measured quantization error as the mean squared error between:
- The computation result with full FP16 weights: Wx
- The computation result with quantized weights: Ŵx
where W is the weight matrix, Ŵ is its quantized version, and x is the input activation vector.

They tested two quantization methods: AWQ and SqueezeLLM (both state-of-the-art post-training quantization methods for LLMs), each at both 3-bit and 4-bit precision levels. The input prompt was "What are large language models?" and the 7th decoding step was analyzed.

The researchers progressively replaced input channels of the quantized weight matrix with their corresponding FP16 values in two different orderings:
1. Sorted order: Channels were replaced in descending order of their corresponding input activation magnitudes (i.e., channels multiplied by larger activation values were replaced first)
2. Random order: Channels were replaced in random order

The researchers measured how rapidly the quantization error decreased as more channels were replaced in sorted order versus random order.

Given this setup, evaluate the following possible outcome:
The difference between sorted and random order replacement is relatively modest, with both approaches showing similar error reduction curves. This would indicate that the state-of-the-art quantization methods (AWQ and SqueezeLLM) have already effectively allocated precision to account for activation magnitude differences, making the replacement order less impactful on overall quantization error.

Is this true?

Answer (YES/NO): NO